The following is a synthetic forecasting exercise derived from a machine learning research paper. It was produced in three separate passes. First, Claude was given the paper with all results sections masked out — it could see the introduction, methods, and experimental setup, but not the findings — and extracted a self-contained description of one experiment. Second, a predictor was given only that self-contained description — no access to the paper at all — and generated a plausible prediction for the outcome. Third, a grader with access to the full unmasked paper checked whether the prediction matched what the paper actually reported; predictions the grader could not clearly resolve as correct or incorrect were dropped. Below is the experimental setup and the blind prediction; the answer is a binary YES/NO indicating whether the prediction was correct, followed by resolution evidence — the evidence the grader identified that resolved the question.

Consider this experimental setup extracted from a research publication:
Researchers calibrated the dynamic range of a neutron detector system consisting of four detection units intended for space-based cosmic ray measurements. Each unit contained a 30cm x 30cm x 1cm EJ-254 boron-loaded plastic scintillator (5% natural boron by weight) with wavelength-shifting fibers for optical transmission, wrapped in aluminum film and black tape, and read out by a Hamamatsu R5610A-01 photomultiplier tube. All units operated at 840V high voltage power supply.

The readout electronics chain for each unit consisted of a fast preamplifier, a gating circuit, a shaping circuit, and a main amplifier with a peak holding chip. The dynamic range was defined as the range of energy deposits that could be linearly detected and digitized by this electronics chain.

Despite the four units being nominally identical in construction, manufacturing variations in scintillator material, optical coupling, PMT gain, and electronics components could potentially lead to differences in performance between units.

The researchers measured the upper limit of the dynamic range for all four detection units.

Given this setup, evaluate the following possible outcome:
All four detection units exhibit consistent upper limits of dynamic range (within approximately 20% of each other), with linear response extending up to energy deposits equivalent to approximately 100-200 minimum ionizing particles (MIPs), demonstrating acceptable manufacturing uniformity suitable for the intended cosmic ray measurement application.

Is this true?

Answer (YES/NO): NO